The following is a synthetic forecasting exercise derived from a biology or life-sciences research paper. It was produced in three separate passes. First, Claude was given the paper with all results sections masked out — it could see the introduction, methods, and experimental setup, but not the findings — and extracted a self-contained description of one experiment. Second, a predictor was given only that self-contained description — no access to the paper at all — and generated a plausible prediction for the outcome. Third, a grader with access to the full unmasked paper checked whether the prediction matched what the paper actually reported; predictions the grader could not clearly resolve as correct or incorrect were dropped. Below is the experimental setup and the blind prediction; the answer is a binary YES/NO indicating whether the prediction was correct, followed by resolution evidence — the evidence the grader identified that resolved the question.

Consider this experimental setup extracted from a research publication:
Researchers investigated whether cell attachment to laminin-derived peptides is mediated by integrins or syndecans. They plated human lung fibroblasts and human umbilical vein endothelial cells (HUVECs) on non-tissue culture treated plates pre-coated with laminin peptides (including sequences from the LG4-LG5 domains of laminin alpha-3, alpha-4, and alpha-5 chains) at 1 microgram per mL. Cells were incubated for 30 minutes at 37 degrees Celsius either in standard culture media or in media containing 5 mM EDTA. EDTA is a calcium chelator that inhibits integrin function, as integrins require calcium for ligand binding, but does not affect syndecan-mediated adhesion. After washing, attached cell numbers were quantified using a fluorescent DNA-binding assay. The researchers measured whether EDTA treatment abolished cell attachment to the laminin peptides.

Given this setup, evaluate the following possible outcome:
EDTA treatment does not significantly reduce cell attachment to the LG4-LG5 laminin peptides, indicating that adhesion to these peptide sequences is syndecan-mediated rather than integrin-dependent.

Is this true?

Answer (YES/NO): YES